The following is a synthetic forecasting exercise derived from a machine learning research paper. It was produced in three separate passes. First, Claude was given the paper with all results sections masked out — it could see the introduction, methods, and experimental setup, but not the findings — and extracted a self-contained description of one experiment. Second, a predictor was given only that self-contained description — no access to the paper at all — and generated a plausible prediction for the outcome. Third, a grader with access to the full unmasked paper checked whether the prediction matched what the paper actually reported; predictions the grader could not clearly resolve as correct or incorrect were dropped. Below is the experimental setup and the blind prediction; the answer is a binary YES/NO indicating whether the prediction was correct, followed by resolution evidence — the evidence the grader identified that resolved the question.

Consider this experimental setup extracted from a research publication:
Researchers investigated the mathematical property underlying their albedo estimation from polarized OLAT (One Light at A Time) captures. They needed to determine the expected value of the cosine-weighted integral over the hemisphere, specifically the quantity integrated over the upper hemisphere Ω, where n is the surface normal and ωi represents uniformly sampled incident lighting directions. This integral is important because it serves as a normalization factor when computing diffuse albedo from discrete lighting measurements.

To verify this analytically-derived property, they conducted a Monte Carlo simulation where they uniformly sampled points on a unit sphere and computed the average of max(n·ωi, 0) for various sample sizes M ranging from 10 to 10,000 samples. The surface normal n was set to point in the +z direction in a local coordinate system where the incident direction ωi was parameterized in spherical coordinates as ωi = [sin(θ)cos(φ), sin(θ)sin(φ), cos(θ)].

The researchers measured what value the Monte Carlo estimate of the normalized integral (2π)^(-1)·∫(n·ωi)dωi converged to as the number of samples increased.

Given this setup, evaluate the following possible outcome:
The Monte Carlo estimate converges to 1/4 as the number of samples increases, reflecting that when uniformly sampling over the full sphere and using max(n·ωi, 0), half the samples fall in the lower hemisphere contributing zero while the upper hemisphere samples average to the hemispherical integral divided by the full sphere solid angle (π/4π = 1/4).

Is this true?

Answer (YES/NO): NO